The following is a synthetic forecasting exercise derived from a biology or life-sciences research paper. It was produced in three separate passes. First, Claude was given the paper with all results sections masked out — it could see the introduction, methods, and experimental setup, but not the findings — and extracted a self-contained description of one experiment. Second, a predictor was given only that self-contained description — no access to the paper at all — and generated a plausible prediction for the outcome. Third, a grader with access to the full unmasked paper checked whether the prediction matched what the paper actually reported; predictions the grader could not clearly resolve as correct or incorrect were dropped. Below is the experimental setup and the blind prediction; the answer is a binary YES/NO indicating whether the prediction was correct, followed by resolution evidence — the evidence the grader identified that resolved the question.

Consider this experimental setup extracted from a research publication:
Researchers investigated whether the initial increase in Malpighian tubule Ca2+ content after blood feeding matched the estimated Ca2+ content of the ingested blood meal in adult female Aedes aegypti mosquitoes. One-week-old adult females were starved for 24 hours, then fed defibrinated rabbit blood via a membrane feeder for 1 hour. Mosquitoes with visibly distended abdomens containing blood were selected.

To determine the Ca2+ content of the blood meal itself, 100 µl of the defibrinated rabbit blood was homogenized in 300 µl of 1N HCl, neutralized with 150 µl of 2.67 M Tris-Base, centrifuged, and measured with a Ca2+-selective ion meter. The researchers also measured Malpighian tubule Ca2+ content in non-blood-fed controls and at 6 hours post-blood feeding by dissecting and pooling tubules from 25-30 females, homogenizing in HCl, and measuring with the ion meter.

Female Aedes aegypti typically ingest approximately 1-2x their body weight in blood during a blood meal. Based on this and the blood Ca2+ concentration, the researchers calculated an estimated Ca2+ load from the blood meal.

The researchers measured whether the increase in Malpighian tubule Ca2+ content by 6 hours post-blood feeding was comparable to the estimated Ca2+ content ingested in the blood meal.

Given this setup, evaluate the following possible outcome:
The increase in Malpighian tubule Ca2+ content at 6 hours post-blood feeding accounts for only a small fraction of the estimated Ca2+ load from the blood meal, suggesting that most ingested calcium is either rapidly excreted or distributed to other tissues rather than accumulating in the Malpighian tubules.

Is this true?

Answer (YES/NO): NO